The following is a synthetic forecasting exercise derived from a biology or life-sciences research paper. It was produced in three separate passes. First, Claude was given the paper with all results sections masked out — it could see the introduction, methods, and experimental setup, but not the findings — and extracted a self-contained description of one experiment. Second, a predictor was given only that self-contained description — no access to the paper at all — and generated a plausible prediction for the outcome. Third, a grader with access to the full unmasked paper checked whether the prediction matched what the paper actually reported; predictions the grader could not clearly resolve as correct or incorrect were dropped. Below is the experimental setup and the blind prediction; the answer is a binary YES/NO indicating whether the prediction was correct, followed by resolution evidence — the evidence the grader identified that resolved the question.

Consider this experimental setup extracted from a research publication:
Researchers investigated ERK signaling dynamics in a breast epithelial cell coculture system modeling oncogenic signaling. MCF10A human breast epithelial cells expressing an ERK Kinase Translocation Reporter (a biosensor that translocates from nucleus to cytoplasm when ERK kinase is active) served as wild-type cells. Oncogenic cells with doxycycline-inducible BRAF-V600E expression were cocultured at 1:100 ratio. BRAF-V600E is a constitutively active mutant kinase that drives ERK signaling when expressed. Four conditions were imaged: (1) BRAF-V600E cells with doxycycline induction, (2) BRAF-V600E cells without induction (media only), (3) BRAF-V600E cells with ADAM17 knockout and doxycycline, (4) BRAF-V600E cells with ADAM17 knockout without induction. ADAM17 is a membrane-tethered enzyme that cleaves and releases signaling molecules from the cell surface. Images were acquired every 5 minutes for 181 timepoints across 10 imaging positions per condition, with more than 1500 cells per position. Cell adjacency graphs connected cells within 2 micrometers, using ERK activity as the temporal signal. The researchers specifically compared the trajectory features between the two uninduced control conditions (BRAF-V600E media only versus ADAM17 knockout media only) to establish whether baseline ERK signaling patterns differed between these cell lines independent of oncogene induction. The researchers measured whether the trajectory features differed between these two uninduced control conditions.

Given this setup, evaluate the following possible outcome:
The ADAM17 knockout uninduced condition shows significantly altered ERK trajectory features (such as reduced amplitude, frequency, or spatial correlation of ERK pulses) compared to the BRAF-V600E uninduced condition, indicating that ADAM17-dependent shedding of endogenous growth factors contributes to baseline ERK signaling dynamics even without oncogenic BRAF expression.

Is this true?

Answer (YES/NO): NO